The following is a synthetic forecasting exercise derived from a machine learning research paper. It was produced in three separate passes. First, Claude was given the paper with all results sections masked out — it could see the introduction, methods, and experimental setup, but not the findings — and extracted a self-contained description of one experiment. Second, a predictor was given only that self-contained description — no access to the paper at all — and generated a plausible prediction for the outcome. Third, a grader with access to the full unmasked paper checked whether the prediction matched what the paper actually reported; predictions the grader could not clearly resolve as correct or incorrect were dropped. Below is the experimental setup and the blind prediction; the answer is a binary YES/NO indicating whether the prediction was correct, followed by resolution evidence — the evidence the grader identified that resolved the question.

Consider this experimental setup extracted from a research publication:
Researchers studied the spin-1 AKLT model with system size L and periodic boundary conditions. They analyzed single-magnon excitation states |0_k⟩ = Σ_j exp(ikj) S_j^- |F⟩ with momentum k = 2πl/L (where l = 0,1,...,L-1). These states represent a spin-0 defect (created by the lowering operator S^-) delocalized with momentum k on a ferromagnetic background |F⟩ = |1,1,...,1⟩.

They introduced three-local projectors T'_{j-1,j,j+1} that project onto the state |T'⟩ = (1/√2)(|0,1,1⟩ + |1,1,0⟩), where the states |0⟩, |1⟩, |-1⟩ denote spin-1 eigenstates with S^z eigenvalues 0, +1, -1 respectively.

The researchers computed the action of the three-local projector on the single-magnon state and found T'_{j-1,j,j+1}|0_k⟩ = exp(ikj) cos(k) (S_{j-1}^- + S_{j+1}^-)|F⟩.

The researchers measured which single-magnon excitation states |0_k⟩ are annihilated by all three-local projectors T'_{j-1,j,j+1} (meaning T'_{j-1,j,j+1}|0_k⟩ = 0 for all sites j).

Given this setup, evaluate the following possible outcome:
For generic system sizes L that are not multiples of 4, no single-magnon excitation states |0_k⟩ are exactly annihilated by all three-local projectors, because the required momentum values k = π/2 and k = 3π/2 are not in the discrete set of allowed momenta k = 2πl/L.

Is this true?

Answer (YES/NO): YES